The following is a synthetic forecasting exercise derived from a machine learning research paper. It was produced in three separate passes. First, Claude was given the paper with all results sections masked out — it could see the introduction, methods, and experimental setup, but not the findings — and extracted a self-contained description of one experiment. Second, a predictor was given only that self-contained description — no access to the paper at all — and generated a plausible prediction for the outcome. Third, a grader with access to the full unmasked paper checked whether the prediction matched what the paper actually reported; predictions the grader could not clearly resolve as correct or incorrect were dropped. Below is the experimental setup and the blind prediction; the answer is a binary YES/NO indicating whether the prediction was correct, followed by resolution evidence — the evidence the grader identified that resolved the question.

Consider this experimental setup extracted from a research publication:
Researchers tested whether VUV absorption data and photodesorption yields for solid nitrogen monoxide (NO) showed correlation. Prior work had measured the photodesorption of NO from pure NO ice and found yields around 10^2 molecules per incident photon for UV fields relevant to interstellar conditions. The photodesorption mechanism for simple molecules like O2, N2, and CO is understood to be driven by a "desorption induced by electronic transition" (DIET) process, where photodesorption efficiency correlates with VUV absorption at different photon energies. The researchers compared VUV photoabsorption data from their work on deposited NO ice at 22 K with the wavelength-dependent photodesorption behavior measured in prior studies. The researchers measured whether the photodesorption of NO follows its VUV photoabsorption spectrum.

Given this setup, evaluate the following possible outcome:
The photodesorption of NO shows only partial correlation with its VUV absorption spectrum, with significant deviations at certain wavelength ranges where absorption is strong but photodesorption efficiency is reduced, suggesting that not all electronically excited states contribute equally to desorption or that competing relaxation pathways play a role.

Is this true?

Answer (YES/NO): NO